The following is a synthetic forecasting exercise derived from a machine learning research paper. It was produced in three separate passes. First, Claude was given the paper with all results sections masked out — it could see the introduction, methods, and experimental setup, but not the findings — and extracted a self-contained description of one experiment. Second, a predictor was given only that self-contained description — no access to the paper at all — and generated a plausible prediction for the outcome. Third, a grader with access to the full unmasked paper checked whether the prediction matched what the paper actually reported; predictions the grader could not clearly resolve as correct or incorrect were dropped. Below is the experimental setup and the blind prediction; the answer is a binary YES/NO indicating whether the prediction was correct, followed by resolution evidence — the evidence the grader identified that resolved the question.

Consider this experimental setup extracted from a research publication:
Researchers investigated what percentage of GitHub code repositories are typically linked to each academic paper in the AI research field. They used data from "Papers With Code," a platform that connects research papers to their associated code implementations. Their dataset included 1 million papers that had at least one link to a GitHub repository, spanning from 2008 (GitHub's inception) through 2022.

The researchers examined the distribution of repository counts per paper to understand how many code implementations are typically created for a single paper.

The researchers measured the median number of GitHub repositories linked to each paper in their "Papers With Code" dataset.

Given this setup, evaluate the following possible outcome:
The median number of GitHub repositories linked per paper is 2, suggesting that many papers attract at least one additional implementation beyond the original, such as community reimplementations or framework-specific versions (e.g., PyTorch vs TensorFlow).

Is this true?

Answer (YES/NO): NO